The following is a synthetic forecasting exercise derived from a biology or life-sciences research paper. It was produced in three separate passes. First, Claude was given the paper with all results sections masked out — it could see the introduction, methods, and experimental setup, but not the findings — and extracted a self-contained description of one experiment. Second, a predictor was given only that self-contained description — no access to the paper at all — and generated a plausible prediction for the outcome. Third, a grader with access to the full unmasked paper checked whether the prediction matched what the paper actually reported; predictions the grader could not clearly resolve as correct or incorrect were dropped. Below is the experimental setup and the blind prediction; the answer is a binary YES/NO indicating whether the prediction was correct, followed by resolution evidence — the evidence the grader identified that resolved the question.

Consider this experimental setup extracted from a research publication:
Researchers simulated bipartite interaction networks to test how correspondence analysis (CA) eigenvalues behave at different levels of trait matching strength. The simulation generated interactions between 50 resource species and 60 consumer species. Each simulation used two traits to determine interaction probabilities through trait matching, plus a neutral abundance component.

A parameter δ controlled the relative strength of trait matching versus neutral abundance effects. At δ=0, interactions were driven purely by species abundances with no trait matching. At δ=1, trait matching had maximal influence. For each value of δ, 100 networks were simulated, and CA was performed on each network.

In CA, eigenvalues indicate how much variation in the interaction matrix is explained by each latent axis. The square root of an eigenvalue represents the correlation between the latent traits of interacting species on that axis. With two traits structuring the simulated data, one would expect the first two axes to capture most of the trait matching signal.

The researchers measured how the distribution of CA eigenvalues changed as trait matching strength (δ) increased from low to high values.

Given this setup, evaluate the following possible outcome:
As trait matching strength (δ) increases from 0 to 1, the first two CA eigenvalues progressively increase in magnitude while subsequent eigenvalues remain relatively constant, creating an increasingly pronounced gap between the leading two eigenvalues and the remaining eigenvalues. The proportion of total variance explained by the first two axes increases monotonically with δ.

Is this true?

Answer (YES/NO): NO